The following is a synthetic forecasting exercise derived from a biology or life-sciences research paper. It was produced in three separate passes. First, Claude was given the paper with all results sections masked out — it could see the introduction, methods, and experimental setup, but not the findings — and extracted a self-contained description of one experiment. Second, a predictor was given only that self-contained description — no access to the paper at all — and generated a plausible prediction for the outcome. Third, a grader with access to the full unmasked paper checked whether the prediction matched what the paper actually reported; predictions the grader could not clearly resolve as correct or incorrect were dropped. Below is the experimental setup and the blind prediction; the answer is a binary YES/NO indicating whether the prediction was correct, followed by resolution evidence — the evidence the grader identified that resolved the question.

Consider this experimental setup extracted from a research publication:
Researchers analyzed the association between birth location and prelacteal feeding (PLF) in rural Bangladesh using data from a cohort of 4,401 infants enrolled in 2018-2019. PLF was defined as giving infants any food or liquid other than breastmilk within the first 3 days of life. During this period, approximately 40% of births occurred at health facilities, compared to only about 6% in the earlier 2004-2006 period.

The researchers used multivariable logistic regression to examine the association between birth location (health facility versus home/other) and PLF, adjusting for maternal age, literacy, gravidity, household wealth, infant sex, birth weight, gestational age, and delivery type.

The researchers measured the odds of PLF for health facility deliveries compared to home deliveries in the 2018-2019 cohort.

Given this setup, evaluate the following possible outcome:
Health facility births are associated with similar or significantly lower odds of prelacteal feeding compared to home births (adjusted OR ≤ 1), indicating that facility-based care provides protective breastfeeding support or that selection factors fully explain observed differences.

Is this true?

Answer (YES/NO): YES